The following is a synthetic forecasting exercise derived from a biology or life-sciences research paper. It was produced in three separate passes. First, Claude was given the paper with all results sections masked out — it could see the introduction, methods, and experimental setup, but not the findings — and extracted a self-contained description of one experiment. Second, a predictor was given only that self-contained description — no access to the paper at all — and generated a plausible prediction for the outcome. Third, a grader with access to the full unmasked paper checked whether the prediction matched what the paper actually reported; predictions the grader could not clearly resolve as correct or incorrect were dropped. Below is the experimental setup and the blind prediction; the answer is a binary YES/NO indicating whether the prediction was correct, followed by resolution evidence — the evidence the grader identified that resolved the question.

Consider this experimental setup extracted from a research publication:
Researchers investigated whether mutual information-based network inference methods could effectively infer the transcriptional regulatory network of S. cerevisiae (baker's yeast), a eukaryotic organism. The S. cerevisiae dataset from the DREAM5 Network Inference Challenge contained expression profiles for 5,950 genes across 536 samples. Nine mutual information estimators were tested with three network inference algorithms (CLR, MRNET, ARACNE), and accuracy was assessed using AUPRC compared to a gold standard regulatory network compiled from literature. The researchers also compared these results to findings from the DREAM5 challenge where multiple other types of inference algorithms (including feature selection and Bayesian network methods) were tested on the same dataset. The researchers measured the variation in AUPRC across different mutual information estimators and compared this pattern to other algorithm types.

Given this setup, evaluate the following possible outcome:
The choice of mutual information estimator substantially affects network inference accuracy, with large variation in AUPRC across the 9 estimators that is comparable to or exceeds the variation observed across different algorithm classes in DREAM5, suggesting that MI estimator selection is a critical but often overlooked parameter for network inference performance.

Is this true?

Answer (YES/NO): NO